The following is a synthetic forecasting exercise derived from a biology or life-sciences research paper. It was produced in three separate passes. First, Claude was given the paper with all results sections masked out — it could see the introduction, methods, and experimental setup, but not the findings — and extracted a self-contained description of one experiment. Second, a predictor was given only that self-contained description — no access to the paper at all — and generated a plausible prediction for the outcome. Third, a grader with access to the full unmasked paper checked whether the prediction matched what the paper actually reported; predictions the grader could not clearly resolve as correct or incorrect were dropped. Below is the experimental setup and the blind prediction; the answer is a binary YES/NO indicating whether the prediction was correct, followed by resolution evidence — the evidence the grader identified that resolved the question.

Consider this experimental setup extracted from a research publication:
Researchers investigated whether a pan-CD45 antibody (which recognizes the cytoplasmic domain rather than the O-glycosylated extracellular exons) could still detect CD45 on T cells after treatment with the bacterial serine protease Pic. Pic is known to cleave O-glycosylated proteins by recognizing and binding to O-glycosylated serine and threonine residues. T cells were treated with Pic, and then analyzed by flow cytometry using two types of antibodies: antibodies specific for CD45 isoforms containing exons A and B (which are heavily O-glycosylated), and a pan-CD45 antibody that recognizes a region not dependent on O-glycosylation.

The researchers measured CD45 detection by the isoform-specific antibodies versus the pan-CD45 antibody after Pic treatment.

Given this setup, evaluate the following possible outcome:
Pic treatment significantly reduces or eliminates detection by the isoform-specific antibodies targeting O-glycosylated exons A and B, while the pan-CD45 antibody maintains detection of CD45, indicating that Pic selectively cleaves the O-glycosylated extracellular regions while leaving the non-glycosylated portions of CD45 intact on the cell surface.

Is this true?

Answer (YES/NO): YES